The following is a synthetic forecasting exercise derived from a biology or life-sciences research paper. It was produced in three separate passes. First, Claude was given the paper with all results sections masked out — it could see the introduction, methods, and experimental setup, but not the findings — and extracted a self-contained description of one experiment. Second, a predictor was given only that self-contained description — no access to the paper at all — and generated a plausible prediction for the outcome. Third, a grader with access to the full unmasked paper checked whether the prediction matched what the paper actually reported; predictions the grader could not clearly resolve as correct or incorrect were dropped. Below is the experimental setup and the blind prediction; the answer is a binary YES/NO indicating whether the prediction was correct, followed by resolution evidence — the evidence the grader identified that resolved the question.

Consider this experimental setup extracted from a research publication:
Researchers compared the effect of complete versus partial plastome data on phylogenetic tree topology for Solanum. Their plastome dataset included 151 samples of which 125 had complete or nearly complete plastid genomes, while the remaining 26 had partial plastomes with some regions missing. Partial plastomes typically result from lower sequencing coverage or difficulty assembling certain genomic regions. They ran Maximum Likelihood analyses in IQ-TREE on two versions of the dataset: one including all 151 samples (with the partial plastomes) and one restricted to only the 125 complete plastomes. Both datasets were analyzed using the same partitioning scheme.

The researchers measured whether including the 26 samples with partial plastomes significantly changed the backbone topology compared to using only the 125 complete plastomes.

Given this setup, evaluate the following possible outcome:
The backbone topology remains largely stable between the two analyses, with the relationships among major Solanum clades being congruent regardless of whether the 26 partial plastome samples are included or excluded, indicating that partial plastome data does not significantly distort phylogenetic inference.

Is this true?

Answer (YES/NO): YES